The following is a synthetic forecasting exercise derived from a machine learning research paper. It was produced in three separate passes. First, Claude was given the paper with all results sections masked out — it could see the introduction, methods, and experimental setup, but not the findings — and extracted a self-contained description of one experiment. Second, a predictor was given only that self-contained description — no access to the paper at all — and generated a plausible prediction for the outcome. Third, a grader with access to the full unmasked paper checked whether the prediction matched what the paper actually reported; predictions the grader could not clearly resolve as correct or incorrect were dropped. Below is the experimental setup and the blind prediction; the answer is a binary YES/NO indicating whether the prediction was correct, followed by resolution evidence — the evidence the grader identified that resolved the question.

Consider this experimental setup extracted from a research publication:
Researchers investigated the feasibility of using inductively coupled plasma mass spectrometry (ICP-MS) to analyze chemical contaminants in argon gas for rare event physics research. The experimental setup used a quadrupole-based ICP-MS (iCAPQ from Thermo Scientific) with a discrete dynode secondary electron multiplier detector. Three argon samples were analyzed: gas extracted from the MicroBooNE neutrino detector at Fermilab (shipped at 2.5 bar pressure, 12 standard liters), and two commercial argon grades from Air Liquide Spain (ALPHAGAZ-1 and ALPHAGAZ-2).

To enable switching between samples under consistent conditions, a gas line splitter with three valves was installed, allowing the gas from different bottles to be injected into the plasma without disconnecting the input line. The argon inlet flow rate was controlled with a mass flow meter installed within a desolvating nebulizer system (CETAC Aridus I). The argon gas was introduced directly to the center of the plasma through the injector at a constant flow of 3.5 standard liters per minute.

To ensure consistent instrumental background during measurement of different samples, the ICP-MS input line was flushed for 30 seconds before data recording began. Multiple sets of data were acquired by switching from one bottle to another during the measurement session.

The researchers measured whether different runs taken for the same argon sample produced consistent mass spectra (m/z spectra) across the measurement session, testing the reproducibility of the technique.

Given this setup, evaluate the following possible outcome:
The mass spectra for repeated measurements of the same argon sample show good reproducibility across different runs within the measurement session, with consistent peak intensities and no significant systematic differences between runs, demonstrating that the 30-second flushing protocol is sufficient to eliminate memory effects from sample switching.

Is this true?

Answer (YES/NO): YES